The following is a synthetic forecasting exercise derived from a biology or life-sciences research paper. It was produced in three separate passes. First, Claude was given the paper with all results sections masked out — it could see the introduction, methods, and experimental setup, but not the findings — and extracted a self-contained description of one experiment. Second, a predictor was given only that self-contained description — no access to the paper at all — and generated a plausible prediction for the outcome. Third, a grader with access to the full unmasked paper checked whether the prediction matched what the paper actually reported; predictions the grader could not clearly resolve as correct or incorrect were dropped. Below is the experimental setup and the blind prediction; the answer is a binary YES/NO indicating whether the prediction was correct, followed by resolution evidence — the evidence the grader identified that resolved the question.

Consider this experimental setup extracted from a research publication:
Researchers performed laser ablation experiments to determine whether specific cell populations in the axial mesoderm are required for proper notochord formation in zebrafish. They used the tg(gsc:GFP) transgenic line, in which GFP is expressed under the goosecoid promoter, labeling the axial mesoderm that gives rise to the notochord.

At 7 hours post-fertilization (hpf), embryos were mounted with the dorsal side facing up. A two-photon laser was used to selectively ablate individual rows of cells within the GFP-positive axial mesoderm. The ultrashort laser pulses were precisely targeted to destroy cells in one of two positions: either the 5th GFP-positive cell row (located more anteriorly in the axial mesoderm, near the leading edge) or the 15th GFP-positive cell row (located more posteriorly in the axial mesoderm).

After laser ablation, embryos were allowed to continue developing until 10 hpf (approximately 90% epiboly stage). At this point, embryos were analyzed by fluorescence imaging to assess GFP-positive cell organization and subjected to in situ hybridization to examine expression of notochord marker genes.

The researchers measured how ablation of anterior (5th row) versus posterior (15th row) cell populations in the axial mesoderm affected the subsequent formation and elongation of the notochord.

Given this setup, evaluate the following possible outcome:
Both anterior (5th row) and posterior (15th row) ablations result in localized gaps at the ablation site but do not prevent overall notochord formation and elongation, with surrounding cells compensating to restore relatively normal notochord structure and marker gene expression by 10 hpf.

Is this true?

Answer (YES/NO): NO